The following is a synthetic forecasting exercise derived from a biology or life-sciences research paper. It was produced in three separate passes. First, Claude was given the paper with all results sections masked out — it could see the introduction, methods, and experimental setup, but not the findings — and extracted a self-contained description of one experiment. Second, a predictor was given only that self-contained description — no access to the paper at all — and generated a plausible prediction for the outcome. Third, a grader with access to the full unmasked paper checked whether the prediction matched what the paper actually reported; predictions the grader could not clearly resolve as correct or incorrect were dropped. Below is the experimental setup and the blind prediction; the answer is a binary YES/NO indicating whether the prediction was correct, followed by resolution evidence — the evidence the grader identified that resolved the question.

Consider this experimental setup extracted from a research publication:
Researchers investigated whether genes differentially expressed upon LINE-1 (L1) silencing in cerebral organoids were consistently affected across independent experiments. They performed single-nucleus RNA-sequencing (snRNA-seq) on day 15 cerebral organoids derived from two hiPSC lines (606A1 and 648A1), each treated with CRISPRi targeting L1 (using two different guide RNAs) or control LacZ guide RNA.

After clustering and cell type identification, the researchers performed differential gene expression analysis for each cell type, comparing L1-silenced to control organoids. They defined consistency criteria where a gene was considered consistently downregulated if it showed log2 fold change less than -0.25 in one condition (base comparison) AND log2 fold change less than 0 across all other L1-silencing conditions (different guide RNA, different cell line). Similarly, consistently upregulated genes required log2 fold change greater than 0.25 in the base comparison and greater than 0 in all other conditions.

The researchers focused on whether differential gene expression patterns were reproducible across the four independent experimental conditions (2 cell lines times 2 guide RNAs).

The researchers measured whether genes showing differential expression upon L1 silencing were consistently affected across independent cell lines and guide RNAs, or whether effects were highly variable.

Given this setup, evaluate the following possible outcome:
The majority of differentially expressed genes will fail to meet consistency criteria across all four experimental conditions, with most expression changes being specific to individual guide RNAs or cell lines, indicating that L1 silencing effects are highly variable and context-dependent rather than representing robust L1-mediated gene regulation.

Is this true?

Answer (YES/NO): NO